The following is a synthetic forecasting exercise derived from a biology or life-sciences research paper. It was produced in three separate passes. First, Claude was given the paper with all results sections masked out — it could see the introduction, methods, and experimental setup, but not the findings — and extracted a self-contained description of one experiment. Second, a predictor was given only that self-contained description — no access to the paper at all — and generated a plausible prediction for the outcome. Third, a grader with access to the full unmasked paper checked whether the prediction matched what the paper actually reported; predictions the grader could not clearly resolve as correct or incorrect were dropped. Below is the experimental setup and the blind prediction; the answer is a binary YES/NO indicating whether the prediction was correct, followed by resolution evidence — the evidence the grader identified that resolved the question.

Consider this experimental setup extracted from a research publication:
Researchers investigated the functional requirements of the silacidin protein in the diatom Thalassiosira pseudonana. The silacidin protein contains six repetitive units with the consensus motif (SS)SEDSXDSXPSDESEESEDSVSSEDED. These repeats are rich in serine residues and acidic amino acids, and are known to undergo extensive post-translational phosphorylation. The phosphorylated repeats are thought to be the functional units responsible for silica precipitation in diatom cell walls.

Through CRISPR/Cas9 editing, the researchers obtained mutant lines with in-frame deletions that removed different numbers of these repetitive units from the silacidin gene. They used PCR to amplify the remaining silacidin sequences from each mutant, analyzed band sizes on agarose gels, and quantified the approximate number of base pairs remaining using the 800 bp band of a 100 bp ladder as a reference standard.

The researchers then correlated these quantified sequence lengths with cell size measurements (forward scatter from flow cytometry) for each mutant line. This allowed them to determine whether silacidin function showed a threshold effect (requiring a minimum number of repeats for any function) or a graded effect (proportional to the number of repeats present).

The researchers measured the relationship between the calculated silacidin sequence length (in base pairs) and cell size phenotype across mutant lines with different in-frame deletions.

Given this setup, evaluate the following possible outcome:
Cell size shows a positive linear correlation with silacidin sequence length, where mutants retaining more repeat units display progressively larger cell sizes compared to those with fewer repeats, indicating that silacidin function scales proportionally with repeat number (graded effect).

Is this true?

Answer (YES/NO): NO